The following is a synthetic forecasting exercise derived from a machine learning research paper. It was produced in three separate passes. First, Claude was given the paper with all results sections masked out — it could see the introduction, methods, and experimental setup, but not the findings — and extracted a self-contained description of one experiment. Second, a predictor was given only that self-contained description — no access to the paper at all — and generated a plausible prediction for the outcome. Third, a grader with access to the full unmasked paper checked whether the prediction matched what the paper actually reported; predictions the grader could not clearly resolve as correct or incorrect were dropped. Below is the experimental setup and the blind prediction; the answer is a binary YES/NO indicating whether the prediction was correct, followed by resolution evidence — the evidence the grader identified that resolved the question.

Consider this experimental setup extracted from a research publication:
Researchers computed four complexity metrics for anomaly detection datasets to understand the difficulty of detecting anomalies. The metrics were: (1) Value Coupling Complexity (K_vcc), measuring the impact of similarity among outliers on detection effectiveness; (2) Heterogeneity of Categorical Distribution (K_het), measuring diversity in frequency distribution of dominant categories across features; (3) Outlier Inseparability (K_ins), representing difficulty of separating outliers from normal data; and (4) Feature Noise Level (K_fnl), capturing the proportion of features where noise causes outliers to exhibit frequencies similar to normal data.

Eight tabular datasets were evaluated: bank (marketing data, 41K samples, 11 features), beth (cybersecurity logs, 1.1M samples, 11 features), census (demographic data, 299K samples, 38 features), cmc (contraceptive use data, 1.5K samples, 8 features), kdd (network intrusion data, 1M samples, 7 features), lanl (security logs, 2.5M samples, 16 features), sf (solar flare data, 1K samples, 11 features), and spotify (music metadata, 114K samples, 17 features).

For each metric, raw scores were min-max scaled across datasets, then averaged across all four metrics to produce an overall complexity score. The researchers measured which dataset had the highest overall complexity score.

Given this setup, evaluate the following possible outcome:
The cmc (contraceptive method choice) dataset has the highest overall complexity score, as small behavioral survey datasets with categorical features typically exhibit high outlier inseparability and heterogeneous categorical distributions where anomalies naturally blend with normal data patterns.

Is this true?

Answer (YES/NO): NO